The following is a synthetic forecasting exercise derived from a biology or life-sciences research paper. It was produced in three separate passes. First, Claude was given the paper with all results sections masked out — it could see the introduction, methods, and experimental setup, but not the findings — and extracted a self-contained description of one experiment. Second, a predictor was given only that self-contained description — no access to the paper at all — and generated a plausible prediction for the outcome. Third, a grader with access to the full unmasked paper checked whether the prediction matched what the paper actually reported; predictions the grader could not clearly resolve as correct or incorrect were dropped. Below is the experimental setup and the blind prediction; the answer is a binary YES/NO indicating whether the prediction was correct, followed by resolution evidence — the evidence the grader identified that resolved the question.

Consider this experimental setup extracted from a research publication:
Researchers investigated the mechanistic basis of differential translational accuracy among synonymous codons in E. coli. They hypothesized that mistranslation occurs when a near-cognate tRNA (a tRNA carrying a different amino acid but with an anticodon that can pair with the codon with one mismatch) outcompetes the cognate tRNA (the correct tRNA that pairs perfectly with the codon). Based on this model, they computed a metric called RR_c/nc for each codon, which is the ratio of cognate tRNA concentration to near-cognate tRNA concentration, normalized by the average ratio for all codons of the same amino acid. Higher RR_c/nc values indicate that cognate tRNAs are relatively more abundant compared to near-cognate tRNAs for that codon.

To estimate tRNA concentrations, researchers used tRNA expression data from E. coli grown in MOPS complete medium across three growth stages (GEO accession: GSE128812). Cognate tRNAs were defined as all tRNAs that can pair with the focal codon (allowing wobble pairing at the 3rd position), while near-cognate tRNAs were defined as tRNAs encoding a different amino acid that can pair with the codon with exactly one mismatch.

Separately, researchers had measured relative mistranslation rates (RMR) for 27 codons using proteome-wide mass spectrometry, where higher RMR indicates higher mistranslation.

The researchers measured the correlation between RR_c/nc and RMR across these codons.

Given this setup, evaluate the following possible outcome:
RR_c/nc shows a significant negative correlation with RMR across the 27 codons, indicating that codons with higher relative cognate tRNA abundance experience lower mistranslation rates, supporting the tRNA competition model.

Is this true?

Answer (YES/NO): YES